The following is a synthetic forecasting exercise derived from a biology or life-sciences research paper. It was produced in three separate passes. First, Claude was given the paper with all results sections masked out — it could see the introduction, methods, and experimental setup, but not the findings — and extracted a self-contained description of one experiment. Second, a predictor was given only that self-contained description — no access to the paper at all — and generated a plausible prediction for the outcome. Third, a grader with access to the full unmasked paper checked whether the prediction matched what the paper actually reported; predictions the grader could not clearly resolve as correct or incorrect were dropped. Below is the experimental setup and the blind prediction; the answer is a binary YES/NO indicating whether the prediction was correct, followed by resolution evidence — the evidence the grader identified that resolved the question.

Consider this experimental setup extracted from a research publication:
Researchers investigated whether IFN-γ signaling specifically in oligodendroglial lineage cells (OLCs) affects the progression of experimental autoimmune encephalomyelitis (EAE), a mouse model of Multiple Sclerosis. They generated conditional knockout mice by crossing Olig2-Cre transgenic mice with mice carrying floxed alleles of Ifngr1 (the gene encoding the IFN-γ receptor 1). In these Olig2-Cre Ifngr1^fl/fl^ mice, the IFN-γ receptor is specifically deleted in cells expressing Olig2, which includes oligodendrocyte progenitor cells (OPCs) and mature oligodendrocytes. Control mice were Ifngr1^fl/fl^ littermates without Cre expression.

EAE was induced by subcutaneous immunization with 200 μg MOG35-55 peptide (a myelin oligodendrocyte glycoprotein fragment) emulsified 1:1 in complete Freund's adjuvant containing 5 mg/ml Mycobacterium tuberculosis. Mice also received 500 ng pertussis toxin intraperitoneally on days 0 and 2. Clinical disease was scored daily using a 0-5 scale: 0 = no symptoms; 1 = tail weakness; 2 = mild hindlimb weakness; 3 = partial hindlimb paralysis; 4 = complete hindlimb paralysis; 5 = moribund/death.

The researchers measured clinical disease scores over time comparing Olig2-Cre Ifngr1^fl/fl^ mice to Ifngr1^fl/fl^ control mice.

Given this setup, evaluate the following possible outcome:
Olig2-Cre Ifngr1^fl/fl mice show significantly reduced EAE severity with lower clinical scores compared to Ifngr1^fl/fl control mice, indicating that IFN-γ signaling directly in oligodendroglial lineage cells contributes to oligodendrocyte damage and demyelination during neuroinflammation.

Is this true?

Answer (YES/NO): YES